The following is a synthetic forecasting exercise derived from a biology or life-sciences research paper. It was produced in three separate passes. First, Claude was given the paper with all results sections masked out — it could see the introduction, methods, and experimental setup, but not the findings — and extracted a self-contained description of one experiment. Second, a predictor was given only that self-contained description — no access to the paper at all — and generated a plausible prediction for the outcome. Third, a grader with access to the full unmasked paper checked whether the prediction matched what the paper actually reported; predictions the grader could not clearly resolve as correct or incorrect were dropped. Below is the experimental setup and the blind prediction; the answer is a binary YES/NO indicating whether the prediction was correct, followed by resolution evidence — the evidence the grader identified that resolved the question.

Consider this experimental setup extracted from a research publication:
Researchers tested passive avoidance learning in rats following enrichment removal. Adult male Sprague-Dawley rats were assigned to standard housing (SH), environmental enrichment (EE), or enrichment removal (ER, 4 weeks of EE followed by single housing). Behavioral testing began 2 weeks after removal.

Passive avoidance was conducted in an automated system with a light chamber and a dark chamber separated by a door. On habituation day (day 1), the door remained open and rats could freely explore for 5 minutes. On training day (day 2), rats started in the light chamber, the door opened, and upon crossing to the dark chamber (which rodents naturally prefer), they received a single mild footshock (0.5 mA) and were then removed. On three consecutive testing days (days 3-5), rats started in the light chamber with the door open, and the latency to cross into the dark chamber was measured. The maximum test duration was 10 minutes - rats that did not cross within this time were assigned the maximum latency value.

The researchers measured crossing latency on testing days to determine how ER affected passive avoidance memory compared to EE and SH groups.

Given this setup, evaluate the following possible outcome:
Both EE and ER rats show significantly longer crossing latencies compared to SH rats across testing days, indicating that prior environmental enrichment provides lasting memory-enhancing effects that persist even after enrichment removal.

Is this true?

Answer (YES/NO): NO